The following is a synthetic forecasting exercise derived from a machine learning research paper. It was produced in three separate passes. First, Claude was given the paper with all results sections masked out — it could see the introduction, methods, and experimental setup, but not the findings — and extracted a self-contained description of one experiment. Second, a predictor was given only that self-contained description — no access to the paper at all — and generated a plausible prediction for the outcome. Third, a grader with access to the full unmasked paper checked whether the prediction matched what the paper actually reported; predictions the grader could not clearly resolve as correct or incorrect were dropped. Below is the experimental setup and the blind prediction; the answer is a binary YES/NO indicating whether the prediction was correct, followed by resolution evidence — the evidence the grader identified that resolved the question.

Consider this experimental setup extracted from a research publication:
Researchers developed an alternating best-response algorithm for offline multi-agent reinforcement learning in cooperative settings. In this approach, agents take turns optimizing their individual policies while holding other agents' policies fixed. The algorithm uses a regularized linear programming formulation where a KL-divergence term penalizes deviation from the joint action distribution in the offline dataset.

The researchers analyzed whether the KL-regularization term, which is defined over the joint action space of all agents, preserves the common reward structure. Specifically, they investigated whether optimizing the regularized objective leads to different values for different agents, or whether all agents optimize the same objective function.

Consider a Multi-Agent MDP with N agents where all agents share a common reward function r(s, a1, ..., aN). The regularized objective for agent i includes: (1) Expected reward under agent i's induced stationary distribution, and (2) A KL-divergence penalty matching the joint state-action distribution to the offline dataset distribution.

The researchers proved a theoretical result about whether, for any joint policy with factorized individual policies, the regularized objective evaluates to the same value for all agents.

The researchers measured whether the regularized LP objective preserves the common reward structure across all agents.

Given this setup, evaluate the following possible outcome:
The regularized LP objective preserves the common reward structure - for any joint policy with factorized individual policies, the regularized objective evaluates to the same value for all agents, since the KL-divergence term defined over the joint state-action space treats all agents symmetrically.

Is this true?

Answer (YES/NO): YES